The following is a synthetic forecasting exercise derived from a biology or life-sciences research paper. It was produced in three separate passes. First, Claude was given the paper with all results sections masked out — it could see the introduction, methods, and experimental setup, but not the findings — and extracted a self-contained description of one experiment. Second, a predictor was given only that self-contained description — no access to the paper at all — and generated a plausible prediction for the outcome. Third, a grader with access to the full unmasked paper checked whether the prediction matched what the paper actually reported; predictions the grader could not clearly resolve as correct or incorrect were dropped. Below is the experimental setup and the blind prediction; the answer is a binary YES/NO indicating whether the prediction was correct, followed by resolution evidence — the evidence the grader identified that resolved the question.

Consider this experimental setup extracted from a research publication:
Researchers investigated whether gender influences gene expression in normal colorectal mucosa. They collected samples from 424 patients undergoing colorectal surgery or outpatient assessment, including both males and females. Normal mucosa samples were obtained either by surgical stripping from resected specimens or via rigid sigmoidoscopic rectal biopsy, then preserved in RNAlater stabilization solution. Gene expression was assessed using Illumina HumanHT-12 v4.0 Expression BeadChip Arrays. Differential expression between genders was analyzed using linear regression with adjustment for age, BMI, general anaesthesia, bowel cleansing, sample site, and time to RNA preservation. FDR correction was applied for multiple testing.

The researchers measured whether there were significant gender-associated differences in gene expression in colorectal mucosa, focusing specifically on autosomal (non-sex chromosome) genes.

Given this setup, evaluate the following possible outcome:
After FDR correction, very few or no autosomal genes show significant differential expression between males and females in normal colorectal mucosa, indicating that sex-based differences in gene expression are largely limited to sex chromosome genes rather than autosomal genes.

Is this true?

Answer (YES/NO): NO